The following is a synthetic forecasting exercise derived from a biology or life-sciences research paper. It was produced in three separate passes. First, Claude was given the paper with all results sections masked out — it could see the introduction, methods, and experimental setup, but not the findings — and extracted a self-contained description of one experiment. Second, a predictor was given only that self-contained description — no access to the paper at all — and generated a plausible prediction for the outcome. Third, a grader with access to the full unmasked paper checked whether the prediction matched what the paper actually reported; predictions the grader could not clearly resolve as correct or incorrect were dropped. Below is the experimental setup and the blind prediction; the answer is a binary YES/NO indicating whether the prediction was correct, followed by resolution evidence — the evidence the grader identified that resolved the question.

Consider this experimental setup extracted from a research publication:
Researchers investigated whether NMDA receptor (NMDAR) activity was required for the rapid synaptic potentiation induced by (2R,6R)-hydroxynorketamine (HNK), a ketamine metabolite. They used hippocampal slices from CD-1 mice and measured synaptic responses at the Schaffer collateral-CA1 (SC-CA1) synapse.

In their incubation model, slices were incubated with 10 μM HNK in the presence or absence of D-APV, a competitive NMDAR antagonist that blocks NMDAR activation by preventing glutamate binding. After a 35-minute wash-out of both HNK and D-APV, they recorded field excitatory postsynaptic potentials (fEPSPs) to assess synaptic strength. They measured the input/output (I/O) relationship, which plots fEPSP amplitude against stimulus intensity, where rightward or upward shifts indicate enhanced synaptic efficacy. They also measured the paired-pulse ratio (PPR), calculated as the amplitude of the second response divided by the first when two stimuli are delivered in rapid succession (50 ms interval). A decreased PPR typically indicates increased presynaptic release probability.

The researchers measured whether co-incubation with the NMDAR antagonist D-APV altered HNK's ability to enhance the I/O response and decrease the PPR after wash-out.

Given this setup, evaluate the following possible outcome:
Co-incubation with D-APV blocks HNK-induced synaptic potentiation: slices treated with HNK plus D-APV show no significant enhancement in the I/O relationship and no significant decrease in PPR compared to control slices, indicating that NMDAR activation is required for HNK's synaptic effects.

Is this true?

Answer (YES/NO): NO